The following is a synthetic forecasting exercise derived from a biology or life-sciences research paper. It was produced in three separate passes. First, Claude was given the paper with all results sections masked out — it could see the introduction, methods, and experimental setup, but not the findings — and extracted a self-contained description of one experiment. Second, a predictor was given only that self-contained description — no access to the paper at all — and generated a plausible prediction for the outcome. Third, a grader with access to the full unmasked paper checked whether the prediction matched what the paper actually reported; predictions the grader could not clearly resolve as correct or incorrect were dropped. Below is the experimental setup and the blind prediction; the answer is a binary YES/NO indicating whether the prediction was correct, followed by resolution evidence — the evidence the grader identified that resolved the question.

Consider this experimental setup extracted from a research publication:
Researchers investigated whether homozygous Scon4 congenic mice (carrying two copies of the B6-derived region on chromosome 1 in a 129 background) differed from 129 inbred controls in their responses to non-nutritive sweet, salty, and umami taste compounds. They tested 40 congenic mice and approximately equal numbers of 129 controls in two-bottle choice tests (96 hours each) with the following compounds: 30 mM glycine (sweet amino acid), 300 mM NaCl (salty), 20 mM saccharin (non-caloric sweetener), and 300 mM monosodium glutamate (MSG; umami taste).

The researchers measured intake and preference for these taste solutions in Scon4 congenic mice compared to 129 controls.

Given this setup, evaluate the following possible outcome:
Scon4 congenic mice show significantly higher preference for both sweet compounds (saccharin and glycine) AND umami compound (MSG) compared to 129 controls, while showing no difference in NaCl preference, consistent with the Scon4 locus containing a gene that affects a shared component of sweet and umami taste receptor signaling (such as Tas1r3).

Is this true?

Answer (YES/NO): NO